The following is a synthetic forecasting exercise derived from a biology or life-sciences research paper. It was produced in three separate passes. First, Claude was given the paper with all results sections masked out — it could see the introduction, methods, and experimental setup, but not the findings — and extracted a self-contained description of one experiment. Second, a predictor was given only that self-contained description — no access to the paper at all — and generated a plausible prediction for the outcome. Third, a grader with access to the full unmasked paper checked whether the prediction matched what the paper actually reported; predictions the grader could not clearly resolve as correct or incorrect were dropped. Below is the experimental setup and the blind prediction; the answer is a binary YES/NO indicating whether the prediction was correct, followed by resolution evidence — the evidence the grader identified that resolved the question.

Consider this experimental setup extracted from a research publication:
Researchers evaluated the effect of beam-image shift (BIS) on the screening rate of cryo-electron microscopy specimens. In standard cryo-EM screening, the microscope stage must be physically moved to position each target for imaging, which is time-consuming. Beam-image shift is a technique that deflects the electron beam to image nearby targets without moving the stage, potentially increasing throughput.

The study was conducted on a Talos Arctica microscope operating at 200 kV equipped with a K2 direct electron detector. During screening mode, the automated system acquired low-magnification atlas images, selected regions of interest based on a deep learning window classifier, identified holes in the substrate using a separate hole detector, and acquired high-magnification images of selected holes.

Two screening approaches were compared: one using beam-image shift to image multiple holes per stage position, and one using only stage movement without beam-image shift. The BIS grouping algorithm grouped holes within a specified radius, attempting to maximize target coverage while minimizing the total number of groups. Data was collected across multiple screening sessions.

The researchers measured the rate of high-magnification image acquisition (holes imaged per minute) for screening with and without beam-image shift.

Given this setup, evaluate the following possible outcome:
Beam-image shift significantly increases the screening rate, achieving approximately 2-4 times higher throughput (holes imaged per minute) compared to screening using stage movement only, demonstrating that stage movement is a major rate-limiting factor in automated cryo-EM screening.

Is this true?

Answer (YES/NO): NO